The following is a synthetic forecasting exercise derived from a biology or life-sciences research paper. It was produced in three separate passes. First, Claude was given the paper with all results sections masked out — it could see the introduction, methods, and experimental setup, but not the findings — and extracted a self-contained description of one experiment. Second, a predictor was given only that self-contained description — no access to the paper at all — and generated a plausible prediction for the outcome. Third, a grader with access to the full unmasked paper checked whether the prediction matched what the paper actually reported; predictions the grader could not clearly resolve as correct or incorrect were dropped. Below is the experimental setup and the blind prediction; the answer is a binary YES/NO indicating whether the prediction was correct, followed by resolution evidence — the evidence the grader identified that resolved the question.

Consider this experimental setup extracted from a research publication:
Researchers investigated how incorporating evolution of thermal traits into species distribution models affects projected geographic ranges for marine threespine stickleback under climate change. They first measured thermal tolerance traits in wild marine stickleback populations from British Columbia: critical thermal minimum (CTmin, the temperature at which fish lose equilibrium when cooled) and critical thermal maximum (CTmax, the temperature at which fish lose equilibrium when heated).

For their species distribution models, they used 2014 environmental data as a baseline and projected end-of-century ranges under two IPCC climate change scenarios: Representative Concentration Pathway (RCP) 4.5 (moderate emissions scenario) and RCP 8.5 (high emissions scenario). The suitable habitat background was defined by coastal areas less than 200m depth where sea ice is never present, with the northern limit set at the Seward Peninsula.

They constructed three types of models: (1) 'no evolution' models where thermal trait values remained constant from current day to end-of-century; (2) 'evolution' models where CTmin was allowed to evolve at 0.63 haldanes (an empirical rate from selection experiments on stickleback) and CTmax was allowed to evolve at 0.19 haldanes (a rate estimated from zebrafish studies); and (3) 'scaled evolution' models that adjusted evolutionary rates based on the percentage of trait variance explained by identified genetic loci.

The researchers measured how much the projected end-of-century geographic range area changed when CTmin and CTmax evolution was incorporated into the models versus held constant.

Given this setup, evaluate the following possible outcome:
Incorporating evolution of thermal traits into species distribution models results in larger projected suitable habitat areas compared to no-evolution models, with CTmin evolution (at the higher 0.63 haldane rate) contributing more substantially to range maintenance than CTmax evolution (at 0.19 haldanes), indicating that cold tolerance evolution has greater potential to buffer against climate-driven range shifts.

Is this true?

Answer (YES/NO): YES